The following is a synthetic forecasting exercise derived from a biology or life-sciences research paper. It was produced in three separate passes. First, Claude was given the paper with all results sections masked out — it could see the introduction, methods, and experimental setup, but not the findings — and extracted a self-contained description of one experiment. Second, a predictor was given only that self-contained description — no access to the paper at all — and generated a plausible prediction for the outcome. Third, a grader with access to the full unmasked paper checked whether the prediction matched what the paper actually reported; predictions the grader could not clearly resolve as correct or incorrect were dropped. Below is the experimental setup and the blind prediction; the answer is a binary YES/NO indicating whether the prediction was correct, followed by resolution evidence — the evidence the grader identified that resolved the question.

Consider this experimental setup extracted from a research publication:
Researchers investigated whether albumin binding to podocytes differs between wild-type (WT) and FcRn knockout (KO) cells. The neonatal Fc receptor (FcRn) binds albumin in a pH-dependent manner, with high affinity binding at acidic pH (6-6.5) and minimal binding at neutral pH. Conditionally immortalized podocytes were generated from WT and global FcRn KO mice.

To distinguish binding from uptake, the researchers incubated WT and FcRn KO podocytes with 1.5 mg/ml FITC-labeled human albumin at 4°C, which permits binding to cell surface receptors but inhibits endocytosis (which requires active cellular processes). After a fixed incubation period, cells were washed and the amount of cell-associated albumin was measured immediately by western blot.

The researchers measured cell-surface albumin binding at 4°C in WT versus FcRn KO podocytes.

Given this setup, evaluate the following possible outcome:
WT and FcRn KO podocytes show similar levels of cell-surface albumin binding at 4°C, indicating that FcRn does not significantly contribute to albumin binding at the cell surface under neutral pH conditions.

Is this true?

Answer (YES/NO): YES